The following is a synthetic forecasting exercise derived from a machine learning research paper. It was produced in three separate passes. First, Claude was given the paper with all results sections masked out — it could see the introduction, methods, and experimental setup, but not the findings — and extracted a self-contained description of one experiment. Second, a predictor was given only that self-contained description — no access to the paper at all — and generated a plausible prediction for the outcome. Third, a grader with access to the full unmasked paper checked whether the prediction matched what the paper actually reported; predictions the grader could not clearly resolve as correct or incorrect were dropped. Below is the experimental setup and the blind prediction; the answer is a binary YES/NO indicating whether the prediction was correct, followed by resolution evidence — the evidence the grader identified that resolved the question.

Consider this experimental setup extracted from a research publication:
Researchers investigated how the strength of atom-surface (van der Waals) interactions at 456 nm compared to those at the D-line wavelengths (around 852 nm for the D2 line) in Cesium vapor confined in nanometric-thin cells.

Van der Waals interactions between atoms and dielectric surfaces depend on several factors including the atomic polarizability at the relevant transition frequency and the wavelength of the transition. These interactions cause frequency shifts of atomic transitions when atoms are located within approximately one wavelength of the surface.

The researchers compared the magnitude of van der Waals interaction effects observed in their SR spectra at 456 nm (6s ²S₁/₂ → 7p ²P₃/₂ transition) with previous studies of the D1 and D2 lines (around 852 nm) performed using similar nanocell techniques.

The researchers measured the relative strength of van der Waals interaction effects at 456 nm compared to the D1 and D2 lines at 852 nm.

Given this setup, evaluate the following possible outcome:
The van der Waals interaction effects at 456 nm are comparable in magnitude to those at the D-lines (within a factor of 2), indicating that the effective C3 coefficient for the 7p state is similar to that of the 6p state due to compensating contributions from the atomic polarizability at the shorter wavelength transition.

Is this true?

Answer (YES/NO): NO